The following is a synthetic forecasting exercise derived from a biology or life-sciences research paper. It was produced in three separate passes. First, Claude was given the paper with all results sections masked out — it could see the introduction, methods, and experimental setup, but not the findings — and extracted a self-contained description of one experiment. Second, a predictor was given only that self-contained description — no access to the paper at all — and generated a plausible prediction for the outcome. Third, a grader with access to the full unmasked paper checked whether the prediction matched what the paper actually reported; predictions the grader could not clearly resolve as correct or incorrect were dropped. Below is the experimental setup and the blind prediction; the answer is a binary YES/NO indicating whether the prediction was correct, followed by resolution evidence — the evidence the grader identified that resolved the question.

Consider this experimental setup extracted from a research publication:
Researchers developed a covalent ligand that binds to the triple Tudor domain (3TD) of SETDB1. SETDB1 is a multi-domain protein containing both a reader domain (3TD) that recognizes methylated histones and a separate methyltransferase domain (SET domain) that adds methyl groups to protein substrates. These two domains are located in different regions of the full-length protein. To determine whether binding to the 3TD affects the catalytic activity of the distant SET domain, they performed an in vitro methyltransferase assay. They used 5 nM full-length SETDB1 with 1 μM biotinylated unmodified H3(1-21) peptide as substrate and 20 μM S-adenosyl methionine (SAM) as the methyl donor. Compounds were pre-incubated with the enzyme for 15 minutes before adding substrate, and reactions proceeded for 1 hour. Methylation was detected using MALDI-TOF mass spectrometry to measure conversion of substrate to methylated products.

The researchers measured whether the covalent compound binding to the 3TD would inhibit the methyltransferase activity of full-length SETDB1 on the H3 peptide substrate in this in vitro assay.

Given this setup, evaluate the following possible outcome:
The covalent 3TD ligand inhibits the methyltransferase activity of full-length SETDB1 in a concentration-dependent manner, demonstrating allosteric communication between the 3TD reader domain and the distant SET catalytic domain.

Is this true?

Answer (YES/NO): NO